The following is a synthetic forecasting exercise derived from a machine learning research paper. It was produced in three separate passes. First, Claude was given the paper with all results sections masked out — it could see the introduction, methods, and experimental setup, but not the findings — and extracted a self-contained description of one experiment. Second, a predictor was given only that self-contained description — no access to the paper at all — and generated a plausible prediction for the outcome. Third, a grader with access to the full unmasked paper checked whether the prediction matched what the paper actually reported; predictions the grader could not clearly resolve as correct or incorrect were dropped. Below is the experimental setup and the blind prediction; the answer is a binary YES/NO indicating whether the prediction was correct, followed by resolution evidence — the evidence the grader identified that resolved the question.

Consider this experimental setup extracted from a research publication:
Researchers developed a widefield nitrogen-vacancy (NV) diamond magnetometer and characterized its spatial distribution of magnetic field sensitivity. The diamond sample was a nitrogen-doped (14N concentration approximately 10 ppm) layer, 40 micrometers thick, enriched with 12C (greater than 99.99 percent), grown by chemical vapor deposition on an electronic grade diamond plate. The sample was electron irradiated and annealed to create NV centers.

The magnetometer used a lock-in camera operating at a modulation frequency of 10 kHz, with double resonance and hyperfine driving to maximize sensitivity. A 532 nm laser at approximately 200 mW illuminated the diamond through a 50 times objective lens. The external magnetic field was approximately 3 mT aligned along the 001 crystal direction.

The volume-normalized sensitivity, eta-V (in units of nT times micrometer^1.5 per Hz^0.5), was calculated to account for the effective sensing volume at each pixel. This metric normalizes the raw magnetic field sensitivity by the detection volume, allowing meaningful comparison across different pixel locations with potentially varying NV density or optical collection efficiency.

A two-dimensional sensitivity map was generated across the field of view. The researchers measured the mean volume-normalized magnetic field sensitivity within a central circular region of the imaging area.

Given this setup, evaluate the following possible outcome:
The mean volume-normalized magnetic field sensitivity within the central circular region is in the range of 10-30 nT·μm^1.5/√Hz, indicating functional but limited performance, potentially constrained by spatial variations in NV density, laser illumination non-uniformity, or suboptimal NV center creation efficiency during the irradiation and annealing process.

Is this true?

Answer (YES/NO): NO